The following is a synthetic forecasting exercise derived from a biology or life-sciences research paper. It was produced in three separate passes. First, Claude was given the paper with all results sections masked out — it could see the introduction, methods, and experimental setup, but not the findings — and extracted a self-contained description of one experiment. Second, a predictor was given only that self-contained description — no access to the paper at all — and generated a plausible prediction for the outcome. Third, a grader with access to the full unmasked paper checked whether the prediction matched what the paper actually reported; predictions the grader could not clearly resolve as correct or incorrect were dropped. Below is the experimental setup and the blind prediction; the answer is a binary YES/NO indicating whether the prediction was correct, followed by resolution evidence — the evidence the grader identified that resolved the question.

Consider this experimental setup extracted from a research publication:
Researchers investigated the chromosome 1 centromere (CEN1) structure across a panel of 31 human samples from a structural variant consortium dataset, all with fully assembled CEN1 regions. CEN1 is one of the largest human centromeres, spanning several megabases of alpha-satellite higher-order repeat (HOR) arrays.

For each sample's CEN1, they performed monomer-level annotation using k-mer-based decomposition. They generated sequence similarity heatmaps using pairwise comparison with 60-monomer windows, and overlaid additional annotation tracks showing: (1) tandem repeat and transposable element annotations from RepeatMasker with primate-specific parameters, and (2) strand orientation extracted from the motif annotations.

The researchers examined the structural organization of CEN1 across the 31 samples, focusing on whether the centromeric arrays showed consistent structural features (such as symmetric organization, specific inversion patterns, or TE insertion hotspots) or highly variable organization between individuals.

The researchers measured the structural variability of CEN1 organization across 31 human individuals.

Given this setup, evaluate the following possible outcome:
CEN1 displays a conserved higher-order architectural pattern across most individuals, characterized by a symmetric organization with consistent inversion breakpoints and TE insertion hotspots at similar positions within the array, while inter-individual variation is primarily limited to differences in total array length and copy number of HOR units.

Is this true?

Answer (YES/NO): NO